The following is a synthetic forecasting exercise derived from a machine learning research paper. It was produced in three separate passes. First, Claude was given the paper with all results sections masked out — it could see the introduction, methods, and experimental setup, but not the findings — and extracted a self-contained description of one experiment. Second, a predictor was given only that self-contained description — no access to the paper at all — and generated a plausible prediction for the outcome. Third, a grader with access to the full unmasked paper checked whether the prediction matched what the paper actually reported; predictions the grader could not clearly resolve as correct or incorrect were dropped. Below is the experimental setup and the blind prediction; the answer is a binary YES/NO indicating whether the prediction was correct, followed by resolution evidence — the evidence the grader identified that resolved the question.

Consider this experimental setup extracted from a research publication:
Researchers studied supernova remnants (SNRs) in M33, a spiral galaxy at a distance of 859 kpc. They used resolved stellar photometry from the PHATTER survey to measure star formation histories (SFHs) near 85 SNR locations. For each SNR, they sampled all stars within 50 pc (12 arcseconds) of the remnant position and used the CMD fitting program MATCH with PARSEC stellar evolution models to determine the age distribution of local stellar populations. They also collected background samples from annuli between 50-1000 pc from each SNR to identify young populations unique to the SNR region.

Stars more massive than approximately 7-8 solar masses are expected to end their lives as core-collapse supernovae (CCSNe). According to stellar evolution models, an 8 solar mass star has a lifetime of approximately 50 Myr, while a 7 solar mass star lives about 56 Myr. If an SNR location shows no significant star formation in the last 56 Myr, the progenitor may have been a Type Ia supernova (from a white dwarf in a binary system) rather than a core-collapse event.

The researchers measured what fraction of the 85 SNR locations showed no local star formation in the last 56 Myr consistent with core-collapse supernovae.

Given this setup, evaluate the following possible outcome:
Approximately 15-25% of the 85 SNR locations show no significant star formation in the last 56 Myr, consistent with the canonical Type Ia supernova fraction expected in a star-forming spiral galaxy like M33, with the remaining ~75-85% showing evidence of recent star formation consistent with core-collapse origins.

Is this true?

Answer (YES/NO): NO